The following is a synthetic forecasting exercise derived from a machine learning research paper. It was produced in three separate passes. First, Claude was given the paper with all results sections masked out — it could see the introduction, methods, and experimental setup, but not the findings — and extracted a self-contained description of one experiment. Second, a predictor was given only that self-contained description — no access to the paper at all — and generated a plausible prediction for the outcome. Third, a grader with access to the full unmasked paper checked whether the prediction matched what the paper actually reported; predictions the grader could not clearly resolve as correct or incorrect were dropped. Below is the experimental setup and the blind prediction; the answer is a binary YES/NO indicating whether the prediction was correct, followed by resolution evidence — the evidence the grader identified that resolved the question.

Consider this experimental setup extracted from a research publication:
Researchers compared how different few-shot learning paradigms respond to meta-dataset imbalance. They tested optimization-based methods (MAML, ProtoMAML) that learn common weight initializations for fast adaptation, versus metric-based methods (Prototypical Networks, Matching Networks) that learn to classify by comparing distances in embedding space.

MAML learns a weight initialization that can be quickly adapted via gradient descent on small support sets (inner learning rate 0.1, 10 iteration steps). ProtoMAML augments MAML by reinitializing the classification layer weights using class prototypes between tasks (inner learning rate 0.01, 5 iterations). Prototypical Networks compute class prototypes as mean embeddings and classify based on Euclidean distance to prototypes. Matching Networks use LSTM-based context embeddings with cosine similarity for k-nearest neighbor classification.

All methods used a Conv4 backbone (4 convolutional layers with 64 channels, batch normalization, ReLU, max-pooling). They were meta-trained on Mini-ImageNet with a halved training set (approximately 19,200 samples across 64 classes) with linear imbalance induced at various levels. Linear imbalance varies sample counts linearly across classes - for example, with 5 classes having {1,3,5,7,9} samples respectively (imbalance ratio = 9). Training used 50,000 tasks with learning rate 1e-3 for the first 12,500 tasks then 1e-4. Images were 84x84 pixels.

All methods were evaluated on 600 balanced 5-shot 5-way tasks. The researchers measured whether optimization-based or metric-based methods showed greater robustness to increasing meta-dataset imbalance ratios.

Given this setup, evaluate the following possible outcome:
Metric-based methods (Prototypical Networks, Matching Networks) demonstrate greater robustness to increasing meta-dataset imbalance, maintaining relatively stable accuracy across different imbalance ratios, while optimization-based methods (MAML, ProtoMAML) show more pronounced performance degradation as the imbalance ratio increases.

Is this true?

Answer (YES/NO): NO